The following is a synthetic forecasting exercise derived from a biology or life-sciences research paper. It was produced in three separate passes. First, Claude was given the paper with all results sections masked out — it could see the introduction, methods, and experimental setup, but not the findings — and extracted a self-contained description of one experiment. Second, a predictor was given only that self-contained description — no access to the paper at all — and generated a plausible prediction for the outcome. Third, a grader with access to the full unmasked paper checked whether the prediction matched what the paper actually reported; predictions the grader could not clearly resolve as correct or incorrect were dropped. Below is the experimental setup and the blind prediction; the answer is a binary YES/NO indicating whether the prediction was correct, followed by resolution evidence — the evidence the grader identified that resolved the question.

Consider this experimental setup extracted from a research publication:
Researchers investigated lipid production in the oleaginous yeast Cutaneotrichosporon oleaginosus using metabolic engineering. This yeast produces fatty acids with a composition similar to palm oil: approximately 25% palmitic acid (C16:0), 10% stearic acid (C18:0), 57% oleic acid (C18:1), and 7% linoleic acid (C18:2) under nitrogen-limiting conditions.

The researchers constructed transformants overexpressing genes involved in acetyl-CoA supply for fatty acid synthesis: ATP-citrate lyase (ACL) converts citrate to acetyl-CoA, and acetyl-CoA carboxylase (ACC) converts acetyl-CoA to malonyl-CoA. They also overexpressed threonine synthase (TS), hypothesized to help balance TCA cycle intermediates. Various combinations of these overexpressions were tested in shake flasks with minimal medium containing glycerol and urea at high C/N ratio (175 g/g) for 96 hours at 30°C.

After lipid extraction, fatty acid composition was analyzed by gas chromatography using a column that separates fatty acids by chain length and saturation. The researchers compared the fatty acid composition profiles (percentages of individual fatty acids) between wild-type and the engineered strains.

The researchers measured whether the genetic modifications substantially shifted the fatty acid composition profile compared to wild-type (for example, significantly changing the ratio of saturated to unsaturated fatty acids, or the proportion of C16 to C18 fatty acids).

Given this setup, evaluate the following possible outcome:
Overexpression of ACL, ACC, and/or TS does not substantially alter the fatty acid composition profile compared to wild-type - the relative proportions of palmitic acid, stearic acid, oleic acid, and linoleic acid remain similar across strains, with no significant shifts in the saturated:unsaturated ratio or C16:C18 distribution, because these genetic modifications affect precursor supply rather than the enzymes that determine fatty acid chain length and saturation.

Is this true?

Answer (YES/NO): NO